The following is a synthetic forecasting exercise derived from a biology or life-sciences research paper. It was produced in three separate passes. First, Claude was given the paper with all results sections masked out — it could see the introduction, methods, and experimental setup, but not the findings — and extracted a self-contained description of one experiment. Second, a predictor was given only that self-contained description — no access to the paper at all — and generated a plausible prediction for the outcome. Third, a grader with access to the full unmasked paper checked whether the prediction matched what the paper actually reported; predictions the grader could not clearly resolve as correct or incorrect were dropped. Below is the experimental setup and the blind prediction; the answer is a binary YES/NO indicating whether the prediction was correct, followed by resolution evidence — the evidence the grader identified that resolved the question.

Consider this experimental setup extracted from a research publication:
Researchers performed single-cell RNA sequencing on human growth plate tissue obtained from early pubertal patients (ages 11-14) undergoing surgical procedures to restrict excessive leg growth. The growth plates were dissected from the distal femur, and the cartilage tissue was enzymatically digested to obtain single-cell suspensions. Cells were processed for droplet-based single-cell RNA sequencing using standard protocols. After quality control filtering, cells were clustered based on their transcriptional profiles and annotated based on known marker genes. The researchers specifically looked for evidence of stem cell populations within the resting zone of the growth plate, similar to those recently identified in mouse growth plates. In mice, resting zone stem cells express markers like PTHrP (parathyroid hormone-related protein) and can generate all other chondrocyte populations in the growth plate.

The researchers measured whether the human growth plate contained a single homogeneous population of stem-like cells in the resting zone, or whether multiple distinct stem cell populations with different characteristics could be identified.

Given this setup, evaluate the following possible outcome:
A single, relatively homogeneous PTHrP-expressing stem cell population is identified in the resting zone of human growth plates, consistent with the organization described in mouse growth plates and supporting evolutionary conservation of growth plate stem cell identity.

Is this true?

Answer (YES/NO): NO